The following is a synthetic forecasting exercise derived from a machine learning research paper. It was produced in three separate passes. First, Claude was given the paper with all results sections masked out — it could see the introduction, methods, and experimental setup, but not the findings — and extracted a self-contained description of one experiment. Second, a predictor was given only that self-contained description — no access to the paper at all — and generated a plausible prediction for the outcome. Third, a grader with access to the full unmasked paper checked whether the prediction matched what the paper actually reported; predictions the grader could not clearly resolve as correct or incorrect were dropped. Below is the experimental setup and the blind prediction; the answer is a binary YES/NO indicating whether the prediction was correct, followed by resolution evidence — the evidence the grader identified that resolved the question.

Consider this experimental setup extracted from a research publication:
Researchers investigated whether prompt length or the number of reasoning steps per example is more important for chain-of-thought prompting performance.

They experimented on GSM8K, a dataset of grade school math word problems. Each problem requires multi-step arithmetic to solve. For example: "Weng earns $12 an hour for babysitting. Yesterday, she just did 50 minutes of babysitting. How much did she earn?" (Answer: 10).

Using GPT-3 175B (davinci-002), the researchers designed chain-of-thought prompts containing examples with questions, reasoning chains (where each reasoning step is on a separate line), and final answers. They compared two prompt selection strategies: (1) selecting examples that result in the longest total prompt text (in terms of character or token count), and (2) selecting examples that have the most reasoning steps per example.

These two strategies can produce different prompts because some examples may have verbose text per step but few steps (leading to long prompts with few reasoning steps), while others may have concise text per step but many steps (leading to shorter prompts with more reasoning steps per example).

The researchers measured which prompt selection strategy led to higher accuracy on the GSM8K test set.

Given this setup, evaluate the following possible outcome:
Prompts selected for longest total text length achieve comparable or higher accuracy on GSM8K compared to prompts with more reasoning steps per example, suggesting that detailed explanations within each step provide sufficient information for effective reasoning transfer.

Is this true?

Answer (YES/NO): NO